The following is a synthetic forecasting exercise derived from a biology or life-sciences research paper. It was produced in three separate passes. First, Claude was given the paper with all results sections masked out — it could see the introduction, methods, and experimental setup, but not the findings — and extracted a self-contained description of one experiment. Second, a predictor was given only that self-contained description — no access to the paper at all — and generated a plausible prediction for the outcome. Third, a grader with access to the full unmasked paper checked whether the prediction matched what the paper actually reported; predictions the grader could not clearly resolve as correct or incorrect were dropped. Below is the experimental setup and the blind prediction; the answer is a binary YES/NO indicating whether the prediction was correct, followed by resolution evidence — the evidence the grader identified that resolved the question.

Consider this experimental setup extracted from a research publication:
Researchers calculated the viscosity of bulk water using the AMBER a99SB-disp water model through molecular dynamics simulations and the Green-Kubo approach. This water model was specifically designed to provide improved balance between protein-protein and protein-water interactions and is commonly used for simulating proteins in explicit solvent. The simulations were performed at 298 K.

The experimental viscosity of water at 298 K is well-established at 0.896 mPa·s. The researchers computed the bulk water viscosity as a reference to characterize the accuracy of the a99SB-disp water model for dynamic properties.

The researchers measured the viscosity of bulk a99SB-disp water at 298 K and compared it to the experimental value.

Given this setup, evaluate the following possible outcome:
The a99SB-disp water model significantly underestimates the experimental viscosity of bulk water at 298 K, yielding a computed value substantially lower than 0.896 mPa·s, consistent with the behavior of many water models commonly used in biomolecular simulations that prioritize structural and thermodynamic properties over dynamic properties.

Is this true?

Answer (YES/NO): NO